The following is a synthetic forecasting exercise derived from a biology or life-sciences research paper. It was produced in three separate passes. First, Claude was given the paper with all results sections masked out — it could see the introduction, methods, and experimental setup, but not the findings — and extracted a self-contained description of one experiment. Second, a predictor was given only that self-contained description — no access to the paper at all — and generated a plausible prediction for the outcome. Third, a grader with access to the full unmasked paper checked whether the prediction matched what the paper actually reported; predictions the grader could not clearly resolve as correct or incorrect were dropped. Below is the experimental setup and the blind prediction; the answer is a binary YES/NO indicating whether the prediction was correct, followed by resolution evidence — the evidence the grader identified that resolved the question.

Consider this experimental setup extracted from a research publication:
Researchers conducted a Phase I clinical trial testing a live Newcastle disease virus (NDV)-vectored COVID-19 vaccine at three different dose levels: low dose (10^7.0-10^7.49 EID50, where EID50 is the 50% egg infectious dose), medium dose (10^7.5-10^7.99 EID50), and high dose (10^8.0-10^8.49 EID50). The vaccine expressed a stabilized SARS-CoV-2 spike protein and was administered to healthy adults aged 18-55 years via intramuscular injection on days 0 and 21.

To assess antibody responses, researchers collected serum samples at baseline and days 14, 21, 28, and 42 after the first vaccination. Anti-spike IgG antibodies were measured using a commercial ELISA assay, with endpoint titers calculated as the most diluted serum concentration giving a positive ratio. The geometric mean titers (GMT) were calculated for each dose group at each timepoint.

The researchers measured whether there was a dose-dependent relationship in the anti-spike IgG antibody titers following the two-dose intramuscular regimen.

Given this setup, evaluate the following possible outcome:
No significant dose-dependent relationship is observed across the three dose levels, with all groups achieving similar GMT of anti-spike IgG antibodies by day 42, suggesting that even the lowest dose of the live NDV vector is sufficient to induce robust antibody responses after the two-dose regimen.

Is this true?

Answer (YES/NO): NO